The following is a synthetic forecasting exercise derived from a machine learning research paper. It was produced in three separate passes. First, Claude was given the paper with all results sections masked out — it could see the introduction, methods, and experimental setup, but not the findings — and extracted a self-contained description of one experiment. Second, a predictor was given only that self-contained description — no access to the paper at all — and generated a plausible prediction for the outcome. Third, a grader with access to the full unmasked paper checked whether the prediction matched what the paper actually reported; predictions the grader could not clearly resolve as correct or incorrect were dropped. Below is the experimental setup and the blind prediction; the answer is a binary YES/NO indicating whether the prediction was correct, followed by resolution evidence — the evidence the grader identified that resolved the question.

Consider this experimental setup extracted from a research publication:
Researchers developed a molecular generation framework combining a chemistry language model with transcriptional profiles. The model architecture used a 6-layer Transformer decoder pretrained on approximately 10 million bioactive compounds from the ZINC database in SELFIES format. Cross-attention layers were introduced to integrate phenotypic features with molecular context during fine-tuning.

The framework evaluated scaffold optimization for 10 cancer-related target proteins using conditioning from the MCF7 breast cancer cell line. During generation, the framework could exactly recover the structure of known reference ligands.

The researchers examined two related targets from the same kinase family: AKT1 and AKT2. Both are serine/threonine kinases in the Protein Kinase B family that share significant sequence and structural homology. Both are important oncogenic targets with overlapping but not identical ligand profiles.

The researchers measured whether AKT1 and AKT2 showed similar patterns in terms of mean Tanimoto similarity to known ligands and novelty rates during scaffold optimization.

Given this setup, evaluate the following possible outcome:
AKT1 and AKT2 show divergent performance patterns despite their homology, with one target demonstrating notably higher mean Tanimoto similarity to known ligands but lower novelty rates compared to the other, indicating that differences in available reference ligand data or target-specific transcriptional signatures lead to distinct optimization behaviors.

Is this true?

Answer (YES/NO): NO